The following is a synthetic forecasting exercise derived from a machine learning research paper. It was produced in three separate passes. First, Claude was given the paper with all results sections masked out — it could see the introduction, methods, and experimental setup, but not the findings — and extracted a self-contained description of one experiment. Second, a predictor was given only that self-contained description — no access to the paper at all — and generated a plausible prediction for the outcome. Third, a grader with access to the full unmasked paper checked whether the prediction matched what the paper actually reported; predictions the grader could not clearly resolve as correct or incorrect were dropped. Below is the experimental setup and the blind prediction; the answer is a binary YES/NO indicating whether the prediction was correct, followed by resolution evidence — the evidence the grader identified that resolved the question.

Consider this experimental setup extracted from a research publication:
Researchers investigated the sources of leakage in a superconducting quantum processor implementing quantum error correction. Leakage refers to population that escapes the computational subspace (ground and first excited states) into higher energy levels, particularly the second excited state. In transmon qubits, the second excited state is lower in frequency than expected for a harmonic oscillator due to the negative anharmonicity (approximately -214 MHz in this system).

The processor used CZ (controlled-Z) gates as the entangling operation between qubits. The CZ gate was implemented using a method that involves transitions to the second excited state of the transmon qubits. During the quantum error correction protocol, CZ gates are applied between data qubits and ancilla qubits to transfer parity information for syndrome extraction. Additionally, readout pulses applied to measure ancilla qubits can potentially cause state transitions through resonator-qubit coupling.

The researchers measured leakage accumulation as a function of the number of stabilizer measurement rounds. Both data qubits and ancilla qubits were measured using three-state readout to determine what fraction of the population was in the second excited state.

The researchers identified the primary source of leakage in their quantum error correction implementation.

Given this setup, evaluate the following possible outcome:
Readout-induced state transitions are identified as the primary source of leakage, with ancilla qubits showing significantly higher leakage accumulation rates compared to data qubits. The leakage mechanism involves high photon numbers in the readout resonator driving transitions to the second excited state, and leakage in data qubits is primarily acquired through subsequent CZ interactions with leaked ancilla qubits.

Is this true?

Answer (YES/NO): NO